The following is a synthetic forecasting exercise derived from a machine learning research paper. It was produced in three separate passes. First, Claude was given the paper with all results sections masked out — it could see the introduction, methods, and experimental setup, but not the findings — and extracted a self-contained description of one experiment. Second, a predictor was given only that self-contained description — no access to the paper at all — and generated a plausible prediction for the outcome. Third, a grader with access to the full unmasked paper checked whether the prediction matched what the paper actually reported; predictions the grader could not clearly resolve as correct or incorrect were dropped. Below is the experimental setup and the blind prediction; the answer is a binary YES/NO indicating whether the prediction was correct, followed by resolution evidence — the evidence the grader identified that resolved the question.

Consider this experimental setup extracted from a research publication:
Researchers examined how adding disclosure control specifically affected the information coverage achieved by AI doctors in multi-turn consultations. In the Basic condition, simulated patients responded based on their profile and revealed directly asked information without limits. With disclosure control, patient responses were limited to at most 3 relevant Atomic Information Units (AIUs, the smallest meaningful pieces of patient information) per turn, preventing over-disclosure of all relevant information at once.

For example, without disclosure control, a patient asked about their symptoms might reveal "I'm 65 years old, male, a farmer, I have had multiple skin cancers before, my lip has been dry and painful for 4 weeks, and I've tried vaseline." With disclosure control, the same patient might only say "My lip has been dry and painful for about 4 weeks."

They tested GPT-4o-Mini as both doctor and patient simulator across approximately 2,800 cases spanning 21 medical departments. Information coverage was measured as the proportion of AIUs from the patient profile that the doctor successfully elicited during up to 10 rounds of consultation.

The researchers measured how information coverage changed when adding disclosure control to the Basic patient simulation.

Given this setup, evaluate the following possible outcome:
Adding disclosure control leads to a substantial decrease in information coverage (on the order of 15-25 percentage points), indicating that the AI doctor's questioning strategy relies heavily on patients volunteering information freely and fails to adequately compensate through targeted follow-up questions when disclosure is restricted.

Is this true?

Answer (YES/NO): NO